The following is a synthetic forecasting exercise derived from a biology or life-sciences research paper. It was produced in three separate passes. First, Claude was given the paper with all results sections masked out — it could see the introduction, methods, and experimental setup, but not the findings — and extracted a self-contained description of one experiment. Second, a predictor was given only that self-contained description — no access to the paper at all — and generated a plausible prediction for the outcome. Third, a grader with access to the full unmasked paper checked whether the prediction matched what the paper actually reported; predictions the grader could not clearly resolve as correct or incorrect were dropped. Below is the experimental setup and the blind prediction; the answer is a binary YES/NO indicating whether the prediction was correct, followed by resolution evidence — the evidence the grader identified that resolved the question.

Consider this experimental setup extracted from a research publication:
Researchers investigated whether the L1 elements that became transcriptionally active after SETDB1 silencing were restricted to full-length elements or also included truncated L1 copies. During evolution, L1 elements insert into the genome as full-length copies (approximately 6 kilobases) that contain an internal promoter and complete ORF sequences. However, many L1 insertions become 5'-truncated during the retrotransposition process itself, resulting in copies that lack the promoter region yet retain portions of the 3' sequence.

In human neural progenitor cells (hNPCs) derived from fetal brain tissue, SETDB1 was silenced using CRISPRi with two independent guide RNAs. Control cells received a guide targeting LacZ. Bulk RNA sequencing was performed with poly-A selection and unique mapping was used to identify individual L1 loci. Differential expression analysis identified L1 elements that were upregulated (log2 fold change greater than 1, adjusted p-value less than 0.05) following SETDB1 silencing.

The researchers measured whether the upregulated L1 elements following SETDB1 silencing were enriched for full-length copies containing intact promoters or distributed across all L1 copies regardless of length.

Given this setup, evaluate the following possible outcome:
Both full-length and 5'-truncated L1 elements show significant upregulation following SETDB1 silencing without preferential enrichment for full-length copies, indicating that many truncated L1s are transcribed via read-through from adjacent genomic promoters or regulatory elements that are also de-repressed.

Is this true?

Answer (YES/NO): NO